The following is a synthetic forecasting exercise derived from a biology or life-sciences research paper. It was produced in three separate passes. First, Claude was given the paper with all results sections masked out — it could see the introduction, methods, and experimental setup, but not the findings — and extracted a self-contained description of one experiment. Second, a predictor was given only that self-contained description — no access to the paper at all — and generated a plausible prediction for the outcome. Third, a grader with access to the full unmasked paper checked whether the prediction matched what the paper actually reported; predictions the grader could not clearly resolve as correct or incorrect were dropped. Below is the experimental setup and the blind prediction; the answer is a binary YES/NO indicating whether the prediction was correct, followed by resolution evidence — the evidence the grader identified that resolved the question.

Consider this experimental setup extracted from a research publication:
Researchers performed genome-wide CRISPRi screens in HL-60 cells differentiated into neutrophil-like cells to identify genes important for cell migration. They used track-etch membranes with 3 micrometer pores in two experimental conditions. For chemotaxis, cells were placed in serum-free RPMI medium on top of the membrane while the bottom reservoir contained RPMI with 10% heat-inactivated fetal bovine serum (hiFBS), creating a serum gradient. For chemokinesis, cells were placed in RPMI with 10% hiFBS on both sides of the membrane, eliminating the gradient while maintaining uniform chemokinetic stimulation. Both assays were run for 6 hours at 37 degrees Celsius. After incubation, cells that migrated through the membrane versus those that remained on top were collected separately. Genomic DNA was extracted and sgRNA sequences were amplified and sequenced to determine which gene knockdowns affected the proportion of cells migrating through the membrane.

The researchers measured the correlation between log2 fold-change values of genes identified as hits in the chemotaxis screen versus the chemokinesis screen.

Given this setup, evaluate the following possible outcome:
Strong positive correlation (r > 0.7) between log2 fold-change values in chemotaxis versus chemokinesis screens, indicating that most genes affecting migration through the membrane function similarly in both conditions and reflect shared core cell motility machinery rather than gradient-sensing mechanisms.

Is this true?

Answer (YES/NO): YES